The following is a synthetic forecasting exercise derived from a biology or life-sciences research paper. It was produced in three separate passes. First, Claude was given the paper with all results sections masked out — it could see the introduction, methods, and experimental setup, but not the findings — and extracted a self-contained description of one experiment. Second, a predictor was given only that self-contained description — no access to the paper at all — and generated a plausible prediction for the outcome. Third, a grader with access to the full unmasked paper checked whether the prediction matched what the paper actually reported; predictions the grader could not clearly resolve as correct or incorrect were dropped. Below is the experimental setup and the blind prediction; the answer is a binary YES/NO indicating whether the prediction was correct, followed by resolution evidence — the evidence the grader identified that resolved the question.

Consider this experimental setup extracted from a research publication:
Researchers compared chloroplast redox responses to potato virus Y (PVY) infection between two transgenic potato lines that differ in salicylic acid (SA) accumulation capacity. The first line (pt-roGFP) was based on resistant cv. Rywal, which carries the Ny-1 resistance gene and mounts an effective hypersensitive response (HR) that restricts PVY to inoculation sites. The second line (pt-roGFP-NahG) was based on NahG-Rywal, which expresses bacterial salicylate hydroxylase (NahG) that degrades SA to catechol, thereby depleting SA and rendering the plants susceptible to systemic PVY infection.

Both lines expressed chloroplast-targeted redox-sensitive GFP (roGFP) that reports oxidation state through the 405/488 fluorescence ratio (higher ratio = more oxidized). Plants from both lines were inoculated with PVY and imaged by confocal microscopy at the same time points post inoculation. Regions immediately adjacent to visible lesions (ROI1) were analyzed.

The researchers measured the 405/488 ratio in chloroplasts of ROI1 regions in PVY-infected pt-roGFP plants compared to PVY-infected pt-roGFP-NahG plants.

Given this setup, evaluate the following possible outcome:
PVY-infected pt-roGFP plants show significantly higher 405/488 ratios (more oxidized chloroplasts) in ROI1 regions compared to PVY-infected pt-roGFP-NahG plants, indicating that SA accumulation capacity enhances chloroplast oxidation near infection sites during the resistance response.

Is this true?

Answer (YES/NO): NO